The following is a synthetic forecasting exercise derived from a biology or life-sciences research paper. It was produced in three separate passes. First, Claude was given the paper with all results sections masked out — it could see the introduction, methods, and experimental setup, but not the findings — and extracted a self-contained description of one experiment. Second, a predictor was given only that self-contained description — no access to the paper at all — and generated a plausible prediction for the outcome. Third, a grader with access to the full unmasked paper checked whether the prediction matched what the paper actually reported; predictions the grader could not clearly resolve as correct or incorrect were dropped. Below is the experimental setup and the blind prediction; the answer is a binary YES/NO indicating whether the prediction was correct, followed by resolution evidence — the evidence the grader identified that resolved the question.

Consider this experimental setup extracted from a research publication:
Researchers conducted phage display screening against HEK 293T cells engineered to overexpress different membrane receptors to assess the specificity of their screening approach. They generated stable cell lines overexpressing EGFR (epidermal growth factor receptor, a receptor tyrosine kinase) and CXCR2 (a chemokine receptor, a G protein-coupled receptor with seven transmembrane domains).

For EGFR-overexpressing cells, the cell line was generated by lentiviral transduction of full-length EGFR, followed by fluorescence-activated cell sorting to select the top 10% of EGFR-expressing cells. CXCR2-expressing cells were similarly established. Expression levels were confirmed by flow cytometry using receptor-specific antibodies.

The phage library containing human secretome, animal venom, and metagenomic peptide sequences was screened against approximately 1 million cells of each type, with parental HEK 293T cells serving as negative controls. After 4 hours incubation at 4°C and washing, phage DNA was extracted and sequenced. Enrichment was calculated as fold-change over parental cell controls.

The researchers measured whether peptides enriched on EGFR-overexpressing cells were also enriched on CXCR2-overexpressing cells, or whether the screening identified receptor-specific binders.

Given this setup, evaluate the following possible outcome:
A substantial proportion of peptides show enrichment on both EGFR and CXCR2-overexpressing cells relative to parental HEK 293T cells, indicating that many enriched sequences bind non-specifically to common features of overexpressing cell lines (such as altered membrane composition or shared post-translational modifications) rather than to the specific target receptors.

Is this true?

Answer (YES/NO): NO